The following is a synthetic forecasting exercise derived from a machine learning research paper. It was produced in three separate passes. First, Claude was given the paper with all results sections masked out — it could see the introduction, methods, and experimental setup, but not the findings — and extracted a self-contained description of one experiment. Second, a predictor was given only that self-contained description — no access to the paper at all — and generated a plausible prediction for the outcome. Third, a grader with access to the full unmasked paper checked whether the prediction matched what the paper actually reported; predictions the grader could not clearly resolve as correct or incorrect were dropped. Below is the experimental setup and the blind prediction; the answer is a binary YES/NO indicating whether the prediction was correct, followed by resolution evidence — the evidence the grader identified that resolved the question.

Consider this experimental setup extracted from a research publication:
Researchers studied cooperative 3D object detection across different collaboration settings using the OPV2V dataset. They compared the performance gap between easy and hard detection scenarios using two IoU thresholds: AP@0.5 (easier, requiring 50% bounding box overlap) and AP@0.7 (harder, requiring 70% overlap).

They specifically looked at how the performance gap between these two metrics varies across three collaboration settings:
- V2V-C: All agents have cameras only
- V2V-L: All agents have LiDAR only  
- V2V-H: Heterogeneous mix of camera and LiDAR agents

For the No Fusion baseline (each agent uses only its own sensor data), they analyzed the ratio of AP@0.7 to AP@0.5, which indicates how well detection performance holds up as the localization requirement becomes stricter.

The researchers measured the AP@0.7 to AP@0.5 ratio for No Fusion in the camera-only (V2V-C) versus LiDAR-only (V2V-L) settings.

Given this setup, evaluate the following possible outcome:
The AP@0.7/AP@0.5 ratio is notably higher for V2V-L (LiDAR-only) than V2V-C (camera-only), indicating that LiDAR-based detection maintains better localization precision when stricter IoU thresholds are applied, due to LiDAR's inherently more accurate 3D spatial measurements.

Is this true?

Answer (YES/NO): YES